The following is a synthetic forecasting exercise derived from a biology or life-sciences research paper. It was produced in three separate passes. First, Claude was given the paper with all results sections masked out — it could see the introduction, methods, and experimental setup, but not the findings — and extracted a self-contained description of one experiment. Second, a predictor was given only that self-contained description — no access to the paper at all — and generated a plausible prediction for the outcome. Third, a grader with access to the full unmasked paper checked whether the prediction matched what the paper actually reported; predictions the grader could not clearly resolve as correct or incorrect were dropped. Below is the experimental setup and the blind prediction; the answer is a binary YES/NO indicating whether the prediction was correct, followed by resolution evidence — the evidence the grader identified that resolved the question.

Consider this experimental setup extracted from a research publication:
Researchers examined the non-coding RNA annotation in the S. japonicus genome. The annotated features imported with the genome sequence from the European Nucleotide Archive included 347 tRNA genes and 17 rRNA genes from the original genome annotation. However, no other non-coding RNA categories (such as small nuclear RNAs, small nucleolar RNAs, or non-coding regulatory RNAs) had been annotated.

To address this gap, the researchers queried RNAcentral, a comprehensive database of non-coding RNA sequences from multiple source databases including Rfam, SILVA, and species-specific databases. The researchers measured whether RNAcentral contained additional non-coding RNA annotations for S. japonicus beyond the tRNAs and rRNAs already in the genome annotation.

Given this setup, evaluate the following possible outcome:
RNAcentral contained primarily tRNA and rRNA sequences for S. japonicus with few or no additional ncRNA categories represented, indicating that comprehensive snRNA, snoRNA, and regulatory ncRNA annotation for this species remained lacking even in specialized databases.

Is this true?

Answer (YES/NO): NO